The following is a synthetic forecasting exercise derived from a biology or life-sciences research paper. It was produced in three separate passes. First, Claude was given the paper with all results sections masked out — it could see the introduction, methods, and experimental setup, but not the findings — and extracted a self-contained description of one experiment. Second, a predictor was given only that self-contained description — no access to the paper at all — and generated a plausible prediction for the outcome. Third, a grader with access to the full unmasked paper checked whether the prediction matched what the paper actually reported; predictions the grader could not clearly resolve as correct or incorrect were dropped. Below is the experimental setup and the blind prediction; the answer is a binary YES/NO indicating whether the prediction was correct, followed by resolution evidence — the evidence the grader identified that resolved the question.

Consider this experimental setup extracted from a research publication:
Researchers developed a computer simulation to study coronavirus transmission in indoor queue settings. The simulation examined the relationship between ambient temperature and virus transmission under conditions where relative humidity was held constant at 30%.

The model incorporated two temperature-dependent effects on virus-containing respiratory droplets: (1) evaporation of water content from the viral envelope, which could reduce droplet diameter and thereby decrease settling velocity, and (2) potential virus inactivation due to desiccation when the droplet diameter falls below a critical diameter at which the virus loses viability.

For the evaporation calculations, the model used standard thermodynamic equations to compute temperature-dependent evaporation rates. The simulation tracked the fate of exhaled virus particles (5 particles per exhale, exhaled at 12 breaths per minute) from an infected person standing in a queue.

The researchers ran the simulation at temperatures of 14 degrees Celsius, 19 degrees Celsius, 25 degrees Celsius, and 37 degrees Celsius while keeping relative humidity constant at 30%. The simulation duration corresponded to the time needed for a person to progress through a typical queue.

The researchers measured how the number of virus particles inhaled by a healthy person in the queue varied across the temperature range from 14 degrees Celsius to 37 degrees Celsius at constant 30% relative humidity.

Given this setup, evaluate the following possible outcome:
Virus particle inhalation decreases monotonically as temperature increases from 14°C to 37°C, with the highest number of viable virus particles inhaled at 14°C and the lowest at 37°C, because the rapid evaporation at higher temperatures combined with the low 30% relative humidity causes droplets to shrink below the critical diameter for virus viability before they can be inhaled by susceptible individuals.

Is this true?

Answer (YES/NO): NO